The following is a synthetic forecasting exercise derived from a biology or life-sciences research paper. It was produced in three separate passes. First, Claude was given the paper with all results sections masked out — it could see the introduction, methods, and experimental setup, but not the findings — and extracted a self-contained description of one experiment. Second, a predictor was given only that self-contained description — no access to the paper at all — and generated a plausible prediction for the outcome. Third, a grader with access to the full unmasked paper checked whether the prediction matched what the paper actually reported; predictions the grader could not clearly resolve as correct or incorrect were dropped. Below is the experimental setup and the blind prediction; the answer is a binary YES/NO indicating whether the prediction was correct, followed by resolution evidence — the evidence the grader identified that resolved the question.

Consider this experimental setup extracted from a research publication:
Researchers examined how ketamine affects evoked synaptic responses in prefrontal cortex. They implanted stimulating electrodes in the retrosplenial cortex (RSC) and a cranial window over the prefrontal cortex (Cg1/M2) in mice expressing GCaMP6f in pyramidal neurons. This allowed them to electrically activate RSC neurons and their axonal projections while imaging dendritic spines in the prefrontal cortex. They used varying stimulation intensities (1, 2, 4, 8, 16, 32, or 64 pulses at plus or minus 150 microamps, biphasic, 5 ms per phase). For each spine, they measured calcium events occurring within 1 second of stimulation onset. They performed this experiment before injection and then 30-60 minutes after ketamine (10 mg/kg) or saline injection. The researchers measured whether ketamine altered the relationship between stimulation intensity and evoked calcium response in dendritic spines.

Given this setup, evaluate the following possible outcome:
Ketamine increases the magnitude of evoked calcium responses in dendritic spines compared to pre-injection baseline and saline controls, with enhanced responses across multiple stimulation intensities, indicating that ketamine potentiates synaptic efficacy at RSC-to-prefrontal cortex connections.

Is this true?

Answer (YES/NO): YES